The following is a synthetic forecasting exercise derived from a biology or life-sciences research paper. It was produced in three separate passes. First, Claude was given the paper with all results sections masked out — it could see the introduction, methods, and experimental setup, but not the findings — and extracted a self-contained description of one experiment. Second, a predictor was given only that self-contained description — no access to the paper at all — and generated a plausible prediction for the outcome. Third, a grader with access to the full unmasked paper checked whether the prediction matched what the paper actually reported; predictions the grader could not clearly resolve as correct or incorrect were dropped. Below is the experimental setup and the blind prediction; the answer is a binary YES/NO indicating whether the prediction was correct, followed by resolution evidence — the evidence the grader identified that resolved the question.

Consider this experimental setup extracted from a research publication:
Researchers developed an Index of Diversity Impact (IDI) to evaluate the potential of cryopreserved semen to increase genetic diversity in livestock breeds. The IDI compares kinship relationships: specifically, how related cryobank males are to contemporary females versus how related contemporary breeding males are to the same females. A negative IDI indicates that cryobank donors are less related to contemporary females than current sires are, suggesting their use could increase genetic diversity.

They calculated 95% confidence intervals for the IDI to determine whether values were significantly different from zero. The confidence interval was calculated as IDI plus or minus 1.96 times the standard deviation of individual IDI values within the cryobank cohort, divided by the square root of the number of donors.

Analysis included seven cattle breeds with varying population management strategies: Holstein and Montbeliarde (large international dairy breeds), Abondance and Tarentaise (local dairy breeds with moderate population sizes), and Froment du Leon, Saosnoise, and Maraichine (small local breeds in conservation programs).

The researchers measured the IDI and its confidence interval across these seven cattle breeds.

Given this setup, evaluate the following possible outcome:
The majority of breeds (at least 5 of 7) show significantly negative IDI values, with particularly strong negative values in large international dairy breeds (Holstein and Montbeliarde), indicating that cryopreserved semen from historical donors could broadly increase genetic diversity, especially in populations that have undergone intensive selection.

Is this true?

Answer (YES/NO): NO